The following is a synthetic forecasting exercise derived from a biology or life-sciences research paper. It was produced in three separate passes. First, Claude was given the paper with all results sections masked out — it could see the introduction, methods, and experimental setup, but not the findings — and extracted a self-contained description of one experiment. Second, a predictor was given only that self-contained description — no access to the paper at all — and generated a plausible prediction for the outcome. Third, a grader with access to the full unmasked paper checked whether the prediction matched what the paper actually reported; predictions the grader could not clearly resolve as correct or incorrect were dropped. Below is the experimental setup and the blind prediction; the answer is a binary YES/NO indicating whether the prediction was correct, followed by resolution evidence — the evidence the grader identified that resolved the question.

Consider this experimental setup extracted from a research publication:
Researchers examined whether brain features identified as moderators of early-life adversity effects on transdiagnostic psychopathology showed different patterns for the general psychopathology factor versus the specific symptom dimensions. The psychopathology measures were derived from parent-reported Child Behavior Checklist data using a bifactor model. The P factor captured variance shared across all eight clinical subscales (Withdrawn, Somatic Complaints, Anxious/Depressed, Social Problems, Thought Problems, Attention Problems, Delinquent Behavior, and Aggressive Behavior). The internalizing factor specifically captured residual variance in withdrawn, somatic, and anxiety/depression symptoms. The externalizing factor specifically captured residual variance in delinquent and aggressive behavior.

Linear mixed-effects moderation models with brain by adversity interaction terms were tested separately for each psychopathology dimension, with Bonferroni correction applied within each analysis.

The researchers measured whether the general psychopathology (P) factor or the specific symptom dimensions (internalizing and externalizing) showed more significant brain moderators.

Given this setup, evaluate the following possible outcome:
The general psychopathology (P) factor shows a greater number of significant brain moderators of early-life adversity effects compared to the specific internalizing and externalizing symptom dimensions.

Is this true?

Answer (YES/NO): NO